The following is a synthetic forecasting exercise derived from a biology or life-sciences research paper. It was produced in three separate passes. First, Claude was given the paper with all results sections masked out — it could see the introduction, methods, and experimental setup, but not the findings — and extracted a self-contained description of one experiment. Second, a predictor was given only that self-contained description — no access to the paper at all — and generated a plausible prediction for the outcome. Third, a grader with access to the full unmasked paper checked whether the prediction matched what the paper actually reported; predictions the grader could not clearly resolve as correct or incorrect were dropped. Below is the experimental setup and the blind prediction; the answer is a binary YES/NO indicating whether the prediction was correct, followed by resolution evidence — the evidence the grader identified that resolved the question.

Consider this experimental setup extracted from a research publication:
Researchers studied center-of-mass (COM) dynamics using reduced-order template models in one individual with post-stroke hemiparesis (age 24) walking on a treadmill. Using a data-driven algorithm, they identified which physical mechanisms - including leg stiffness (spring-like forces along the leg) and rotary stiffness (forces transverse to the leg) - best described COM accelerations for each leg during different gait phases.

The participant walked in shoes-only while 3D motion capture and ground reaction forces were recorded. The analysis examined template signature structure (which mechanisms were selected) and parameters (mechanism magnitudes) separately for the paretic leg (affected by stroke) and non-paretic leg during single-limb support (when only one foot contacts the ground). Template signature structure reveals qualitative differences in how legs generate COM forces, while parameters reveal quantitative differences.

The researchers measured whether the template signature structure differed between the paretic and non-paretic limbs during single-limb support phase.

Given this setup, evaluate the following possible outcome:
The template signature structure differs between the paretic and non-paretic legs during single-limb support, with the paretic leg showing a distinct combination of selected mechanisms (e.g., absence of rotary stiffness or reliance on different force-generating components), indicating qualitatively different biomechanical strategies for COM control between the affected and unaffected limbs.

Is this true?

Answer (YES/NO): NO